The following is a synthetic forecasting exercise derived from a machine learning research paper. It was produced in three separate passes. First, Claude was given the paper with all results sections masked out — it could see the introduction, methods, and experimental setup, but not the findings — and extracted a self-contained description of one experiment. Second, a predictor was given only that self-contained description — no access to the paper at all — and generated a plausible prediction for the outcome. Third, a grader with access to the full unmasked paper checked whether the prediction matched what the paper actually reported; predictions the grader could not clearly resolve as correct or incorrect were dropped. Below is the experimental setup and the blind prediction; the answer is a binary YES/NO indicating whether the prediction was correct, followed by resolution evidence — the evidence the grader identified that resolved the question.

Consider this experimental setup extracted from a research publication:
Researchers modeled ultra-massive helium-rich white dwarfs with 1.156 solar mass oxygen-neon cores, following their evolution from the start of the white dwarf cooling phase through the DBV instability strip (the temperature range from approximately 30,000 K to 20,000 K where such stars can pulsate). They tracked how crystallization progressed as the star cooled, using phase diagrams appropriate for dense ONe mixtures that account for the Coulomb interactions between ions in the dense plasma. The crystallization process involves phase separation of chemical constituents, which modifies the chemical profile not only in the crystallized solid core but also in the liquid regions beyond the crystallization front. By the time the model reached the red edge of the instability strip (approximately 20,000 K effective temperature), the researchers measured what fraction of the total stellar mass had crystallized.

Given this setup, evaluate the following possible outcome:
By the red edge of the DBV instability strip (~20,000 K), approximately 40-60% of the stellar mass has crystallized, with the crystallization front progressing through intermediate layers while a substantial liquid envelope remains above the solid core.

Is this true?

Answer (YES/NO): NO